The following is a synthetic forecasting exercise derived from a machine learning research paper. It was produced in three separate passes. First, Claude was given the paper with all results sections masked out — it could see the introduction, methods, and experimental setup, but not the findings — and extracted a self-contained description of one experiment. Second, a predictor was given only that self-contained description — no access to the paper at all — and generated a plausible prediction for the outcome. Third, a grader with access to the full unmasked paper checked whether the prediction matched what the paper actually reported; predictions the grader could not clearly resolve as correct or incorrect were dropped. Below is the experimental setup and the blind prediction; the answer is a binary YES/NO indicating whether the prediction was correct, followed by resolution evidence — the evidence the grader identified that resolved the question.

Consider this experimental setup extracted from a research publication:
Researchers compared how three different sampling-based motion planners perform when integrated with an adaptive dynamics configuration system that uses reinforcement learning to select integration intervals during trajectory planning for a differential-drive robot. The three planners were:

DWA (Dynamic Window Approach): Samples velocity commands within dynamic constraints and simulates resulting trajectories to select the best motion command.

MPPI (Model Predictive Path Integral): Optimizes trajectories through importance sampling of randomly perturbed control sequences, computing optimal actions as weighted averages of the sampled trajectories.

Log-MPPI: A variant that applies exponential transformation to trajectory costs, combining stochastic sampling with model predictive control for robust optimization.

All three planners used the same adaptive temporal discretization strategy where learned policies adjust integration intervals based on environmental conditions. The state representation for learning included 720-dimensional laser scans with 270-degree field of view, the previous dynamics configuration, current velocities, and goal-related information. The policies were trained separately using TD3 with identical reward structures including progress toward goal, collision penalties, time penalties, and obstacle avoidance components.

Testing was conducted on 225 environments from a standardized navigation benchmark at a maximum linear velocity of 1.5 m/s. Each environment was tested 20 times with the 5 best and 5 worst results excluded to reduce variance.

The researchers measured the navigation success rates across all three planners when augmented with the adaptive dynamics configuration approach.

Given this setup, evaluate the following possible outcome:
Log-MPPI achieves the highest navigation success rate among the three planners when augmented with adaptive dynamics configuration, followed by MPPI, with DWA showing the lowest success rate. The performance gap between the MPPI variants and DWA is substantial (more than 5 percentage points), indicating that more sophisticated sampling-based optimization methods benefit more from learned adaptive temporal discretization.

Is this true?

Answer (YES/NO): NO